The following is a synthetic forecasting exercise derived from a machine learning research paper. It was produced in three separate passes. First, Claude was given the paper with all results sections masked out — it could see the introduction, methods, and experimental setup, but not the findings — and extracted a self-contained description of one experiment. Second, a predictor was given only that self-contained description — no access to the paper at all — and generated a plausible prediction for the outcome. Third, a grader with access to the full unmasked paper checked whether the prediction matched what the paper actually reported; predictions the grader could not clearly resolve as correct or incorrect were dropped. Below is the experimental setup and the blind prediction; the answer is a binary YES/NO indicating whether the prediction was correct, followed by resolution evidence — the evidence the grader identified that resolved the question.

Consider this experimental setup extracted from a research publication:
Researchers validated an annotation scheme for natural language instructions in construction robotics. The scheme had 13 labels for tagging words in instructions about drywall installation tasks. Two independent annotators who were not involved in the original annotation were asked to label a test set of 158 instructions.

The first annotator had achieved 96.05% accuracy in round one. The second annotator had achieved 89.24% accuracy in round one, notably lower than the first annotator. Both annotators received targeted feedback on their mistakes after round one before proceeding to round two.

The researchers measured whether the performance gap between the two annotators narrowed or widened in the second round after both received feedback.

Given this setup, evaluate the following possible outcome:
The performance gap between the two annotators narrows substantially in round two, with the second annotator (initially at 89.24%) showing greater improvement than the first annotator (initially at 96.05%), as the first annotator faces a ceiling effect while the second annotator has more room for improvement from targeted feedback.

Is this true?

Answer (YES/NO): YES